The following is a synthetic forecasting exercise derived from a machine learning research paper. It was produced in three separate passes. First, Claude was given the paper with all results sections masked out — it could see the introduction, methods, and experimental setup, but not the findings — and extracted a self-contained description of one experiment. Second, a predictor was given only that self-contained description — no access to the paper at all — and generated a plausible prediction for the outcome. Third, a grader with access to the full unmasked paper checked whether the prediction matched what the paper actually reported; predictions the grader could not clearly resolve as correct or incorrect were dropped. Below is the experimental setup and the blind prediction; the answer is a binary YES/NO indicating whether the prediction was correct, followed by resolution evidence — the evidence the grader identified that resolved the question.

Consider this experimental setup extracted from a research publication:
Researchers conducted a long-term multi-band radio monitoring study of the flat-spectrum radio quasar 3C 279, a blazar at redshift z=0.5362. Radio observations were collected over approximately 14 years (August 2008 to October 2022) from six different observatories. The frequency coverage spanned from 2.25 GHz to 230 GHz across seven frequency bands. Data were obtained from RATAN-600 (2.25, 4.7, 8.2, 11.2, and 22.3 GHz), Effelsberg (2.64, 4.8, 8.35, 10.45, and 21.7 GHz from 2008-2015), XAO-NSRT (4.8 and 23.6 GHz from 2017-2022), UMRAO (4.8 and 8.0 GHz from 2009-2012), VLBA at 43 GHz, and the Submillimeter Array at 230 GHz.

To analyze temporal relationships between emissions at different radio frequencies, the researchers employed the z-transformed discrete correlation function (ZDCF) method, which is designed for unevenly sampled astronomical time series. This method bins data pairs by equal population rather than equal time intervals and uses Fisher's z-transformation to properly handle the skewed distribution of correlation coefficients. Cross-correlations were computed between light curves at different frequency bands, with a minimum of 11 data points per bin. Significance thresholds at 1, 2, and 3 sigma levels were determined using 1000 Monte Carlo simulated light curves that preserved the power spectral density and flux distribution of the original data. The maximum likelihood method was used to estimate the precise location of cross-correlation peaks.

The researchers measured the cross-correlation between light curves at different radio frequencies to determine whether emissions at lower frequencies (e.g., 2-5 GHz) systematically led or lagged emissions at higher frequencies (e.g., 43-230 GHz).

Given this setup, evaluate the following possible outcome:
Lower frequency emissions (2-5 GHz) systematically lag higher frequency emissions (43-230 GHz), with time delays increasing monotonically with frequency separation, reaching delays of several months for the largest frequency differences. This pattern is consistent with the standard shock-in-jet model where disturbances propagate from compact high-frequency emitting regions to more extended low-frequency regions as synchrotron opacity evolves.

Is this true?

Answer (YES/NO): YES